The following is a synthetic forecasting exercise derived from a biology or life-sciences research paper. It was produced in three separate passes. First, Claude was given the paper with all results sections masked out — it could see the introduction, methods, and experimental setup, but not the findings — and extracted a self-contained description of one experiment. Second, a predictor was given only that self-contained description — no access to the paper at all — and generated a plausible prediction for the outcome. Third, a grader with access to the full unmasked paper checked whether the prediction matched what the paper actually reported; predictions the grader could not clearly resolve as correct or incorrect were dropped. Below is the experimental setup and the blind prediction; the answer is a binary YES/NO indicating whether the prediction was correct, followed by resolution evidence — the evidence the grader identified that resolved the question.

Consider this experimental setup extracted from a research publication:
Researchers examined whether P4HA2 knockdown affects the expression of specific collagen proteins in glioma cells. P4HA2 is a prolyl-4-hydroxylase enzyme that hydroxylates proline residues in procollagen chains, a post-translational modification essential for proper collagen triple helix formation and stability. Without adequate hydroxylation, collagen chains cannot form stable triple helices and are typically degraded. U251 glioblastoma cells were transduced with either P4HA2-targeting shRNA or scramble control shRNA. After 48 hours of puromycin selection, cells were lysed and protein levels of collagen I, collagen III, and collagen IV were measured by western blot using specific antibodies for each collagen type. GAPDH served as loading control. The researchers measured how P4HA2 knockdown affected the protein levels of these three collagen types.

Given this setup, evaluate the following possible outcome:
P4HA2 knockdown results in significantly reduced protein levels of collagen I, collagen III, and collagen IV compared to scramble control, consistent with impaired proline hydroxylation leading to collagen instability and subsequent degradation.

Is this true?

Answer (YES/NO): YES